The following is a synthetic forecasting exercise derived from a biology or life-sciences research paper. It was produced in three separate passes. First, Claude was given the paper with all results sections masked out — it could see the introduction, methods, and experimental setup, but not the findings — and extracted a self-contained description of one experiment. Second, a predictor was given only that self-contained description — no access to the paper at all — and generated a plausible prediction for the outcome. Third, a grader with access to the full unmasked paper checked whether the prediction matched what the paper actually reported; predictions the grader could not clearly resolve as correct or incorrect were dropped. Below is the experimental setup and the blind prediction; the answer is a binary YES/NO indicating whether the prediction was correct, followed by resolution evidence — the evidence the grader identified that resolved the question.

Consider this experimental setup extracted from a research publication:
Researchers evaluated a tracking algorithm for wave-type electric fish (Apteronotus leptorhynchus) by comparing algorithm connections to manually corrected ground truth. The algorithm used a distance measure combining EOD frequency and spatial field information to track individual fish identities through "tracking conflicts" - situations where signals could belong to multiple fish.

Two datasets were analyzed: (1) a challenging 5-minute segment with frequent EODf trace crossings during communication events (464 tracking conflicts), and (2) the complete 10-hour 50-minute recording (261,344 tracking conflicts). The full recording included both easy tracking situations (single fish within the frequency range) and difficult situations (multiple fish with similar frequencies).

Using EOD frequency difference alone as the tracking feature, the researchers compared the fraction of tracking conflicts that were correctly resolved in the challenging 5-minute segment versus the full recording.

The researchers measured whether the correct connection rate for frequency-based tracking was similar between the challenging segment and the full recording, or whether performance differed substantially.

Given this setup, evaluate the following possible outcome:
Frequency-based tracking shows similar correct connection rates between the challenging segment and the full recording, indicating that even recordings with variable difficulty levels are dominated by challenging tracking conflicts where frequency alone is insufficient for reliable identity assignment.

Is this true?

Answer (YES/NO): NO